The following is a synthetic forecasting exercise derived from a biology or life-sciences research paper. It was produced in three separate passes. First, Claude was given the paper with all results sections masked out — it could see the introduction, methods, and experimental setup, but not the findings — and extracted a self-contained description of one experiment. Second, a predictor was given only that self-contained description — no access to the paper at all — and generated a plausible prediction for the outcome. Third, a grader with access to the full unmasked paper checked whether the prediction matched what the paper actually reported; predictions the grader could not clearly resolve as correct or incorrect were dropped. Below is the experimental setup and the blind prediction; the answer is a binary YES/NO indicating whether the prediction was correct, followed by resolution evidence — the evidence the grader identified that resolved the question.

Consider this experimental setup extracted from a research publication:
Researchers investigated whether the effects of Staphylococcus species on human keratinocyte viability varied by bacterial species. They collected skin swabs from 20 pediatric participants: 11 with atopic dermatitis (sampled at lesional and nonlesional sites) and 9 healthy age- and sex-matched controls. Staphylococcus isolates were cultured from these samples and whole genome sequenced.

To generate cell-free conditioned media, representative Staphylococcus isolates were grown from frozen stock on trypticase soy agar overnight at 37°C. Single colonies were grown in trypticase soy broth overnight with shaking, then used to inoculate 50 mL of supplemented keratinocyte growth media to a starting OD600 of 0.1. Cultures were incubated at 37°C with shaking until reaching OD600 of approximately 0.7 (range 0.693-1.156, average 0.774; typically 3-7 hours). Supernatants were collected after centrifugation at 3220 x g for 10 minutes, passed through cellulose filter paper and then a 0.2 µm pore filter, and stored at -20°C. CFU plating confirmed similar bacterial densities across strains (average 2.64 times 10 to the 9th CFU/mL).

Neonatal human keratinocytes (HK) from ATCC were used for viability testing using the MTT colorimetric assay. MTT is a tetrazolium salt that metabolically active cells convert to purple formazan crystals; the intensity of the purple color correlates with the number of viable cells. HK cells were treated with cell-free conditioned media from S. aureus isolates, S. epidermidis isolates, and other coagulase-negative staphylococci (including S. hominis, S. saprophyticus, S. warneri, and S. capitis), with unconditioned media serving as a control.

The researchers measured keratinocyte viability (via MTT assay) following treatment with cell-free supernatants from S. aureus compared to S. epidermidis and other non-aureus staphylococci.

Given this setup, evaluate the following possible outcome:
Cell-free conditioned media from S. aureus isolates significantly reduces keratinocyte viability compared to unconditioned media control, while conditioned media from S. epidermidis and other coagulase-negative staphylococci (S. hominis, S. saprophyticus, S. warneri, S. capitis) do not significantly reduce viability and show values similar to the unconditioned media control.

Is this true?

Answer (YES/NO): NO